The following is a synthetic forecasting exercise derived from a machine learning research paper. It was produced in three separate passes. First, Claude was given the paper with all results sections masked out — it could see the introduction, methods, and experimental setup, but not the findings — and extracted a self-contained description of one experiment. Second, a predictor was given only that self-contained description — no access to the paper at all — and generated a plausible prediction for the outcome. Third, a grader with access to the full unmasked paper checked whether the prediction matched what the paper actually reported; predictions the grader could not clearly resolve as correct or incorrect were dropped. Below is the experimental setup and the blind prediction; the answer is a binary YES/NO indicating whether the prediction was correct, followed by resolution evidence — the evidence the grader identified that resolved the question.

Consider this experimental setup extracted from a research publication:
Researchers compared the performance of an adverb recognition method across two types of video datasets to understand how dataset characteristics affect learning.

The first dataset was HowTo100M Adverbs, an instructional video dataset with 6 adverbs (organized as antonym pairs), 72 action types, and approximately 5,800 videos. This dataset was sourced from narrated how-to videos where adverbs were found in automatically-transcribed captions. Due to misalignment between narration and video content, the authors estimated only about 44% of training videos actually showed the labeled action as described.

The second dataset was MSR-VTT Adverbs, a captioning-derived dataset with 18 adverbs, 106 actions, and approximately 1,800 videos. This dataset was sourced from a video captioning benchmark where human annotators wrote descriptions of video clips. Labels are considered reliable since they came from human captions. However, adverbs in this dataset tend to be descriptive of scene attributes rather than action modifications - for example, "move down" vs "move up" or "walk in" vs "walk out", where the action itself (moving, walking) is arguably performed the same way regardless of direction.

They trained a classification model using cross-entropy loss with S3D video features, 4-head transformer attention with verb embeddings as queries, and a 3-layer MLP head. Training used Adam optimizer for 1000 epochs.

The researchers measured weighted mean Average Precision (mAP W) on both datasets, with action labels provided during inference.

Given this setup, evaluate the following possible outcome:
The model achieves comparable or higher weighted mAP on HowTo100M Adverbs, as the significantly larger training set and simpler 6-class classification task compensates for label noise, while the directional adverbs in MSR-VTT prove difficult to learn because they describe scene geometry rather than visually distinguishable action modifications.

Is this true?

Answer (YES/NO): YES